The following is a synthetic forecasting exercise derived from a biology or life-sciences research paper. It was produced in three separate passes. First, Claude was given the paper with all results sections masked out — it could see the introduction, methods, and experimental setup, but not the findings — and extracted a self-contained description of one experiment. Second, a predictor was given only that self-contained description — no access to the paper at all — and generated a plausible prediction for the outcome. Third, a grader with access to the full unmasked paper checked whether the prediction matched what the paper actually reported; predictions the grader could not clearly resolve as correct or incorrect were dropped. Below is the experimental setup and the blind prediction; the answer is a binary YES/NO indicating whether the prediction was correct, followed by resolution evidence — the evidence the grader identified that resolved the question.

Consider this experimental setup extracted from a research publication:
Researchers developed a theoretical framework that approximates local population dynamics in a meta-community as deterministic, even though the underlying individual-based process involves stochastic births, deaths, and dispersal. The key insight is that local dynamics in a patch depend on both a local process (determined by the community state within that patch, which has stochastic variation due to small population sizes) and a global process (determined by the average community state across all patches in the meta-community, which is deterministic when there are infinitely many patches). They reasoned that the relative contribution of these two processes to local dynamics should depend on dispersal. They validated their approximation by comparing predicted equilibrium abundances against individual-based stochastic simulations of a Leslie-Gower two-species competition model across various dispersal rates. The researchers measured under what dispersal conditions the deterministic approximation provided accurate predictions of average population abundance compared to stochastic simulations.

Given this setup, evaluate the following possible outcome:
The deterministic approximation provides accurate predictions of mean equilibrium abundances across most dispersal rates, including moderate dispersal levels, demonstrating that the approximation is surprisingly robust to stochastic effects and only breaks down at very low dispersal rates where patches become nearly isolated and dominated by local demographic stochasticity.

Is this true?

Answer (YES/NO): NO